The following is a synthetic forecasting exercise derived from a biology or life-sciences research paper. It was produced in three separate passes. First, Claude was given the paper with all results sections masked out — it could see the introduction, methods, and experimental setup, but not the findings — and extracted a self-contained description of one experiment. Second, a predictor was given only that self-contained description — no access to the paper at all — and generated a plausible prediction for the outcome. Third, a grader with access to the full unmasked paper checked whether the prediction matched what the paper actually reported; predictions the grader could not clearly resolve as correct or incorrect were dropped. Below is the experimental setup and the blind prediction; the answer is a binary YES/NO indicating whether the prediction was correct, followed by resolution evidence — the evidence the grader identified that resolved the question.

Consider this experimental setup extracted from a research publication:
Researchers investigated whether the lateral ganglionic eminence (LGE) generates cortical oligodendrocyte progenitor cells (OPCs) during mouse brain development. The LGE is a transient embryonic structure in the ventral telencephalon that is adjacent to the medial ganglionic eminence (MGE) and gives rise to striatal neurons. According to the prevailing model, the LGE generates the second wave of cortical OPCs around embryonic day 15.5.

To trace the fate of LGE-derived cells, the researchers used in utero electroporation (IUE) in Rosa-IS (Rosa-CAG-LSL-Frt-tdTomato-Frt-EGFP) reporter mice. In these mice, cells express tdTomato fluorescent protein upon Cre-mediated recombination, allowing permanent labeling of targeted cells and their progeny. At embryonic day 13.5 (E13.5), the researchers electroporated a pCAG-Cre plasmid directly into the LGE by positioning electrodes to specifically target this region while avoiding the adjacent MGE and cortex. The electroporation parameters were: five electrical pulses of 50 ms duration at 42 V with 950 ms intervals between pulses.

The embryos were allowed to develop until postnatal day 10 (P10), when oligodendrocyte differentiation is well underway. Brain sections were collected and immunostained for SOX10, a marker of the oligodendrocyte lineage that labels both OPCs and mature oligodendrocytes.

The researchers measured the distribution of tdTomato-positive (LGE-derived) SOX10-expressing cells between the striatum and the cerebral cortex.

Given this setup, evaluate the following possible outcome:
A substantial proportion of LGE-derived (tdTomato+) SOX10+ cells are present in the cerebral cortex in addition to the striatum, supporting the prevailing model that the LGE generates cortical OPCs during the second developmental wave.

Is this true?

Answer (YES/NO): NO